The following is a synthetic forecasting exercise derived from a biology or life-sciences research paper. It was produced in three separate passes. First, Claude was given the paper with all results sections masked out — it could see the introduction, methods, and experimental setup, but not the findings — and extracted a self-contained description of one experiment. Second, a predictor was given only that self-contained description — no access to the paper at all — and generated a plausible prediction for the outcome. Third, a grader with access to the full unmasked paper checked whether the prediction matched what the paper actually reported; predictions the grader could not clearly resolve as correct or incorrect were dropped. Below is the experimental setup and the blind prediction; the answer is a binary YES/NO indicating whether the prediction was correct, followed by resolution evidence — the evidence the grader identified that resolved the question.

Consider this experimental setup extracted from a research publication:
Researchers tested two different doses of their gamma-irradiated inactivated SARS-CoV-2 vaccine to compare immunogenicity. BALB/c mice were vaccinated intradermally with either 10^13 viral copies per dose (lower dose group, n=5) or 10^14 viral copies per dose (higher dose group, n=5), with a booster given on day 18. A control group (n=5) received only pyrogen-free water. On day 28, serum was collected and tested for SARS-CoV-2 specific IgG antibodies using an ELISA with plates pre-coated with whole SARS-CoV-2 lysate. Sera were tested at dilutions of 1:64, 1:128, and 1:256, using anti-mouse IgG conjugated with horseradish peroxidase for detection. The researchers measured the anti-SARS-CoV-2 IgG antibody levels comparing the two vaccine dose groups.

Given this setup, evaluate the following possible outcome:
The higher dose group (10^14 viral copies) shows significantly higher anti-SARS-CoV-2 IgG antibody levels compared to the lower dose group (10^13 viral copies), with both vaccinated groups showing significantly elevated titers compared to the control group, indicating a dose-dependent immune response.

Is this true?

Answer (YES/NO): NO